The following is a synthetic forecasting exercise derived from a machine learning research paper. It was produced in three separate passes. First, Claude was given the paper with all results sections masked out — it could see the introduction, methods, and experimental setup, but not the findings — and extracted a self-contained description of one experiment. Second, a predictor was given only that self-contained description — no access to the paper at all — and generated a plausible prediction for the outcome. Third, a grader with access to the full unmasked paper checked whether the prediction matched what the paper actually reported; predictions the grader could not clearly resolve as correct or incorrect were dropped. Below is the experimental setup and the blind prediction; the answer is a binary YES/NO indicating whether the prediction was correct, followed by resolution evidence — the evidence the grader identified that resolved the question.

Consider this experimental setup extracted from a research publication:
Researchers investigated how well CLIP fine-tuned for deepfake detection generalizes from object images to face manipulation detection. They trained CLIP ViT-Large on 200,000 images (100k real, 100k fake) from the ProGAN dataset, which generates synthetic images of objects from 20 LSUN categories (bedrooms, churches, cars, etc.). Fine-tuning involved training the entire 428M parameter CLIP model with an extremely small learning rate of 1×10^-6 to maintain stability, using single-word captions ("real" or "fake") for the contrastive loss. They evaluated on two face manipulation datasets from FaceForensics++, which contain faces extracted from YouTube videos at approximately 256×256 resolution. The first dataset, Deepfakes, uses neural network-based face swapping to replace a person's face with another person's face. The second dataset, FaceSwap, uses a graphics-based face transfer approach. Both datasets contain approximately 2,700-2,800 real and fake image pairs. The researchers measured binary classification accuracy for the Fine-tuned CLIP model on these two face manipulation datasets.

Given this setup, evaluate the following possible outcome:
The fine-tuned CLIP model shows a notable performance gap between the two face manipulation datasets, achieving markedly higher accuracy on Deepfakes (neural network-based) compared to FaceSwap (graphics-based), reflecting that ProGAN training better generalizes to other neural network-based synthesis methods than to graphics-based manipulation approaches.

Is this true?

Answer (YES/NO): YES